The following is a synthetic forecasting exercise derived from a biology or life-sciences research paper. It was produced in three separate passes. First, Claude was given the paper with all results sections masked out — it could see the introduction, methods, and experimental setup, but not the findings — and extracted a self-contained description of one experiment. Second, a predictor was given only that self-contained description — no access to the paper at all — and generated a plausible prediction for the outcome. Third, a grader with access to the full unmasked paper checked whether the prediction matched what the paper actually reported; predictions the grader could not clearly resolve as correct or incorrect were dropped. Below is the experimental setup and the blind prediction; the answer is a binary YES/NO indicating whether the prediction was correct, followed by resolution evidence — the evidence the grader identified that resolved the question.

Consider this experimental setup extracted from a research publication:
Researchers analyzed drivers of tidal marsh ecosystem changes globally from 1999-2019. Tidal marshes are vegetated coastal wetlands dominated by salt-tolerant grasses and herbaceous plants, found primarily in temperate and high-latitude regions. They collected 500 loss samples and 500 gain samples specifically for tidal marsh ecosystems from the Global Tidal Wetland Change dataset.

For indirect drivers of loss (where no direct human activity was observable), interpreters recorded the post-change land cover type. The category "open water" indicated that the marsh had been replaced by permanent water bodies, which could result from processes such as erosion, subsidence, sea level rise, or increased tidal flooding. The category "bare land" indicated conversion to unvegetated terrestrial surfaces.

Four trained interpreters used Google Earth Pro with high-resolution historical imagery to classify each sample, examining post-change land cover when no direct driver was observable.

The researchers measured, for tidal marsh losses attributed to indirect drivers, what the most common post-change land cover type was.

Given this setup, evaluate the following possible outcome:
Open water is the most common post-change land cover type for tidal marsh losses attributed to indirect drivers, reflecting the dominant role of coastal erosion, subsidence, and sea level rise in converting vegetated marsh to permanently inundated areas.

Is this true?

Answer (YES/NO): YES